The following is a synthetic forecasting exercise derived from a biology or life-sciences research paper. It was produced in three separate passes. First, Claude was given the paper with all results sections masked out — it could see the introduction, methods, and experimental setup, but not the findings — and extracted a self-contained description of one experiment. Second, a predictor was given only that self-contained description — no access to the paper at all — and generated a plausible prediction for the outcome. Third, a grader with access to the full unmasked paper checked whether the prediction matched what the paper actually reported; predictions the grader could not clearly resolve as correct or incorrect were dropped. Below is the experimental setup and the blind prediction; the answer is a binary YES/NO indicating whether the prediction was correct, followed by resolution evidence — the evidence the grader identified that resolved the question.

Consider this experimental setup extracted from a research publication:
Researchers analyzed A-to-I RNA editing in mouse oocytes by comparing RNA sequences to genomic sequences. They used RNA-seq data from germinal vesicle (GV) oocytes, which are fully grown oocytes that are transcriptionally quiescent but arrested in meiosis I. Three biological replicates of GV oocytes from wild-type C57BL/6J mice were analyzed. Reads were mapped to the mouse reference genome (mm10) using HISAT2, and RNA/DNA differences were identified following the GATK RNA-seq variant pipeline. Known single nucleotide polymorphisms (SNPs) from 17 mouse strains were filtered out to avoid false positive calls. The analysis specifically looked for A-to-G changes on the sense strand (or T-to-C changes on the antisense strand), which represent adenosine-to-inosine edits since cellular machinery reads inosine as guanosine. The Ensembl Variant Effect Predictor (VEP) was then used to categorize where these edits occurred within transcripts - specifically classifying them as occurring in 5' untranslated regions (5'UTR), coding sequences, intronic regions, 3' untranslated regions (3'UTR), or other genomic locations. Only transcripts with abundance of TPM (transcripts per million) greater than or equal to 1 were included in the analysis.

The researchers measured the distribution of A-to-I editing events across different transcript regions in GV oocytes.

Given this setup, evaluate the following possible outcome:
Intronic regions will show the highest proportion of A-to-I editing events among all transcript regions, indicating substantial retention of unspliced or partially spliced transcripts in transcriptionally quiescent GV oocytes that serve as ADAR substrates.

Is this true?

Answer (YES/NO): NO